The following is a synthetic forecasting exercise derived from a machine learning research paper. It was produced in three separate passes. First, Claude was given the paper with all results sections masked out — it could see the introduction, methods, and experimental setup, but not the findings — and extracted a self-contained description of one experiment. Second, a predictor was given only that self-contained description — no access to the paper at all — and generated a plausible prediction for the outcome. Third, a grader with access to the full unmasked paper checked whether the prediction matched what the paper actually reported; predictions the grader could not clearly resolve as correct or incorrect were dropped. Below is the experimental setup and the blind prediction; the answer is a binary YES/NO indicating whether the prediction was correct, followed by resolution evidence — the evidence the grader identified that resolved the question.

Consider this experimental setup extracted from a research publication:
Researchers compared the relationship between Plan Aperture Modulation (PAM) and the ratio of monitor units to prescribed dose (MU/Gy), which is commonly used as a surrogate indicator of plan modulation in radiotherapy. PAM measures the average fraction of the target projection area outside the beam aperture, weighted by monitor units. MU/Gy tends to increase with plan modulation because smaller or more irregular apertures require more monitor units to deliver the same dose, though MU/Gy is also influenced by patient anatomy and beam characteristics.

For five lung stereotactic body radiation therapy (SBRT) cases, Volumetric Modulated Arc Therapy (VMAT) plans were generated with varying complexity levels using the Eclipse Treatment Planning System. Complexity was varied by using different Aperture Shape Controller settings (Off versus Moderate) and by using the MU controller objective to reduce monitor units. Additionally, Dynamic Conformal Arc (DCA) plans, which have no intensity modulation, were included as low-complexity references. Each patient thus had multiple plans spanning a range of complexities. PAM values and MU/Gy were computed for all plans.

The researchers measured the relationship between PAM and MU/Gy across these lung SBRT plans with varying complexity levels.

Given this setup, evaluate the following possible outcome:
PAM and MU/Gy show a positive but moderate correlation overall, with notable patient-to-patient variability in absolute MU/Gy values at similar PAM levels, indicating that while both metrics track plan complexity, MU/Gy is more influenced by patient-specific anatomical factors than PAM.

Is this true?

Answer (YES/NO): YES